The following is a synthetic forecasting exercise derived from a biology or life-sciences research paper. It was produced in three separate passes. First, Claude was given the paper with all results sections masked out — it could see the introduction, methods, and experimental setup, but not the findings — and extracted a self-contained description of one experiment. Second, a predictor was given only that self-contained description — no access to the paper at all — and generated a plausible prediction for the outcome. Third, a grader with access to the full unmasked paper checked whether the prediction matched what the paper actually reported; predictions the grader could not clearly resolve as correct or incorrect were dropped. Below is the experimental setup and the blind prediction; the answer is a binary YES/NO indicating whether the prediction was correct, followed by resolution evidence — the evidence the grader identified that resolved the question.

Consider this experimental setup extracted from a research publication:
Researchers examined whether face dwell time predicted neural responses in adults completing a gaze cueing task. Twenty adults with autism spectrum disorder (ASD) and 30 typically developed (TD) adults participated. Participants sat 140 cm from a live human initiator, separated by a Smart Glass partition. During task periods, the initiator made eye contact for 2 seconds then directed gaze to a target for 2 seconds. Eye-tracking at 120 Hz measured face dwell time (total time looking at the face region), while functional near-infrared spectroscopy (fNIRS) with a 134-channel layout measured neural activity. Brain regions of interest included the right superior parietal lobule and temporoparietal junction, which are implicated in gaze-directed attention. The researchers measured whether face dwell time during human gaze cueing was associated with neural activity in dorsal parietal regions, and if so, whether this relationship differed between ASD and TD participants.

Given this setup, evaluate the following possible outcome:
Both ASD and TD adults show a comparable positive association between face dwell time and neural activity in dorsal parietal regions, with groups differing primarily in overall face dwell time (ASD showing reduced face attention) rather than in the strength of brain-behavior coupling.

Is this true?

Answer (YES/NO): NO